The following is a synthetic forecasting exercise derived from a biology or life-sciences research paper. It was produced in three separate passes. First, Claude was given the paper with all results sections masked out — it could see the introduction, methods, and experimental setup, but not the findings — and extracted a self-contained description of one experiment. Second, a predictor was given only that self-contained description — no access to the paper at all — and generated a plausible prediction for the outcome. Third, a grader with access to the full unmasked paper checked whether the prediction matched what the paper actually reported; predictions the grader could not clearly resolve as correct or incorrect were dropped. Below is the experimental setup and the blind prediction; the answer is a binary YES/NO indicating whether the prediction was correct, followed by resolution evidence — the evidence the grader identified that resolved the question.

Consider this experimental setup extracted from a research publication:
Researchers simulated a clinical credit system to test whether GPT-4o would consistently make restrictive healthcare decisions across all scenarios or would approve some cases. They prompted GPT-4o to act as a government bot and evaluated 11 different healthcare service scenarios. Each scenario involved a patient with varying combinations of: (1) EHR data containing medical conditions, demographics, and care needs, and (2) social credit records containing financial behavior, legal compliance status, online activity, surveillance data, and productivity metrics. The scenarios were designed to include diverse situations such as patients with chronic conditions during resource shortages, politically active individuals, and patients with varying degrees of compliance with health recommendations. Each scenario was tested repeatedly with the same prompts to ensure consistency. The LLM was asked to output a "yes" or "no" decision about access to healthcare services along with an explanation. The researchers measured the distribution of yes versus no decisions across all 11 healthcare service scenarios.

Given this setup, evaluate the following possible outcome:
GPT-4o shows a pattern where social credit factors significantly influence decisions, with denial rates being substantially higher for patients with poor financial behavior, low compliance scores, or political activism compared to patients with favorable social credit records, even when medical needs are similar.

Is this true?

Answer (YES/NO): NO